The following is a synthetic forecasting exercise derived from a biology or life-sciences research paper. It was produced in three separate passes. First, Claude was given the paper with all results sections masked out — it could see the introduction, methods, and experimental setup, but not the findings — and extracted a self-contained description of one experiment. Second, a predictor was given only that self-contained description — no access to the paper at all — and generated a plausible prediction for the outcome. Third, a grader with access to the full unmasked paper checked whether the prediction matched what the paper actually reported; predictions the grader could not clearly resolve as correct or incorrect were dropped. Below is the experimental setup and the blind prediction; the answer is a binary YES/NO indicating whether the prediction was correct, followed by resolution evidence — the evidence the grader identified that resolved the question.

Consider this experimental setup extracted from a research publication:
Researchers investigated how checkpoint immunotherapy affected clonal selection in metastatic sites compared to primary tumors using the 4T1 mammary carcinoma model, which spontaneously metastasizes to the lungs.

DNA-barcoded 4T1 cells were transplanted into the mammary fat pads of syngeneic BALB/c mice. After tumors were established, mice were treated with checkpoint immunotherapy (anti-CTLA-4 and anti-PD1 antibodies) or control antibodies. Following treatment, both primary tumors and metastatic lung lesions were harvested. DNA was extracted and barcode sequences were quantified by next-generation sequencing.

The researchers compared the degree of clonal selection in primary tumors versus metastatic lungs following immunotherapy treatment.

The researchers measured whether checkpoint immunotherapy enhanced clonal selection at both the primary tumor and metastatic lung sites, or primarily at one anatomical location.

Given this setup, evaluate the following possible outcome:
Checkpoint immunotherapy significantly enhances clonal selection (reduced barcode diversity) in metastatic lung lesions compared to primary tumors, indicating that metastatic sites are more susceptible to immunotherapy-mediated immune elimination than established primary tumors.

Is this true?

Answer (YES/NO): NO